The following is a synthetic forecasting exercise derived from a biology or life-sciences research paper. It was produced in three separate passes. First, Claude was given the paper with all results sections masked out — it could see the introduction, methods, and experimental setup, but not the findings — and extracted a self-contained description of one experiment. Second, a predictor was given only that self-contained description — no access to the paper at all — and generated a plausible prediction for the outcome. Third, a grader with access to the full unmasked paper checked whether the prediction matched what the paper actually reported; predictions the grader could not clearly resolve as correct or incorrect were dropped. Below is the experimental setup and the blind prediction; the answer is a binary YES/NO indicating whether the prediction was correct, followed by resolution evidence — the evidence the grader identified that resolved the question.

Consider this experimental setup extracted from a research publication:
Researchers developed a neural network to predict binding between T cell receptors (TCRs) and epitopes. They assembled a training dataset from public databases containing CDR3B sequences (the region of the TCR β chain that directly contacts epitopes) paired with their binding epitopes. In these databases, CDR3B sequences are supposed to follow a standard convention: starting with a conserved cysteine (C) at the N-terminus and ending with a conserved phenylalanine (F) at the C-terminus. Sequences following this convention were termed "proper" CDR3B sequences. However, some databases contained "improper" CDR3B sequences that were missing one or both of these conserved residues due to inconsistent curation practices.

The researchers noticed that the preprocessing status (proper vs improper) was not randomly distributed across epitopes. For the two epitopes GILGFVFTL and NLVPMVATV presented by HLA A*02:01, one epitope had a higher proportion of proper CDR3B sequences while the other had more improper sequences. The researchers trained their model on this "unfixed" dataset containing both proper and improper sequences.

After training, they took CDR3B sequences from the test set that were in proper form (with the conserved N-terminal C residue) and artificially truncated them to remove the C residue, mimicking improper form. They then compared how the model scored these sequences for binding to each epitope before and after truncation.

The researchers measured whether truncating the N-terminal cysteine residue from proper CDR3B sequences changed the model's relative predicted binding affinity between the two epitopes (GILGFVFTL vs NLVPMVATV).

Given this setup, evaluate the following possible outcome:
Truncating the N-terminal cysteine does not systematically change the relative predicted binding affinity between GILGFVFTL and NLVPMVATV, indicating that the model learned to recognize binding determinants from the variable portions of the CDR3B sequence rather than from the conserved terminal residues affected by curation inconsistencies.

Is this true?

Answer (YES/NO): NO